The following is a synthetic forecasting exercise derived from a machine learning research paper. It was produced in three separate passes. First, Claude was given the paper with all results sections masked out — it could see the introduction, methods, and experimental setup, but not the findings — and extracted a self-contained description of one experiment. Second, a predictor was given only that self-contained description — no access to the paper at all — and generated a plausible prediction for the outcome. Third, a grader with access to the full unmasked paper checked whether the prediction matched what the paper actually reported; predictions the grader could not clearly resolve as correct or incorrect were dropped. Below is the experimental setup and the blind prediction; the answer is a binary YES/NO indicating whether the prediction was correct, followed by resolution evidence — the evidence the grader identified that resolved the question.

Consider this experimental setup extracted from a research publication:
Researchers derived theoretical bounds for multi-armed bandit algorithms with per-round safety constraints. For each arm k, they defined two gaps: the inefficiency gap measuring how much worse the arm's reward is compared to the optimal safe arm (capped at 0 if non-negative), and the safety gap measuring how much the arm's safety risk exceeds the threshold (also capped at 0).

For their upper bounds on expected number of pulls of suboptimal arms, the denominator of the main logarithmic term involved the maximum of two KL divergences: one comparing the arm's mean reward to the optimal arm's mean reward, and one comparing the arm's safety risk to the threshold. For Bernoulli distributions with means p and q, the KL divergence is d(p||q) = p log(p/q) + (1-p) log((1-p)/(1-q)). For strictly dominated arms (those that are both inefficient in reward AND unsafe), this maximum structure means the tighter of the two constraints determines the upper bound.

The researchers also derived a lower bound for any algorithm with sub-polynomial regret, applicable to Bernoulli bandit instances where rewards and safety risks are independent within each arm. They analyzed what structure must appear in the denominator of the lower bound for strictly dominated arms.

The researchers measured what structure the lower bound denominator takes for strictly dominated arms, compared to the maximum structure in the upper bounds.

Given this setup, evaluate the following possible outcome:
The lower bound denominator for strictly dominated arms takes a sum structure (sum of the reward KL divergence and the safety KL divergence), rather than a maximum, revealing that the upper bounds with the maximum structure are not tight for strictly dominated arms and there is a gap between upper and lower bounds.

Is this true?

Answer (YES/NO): YES